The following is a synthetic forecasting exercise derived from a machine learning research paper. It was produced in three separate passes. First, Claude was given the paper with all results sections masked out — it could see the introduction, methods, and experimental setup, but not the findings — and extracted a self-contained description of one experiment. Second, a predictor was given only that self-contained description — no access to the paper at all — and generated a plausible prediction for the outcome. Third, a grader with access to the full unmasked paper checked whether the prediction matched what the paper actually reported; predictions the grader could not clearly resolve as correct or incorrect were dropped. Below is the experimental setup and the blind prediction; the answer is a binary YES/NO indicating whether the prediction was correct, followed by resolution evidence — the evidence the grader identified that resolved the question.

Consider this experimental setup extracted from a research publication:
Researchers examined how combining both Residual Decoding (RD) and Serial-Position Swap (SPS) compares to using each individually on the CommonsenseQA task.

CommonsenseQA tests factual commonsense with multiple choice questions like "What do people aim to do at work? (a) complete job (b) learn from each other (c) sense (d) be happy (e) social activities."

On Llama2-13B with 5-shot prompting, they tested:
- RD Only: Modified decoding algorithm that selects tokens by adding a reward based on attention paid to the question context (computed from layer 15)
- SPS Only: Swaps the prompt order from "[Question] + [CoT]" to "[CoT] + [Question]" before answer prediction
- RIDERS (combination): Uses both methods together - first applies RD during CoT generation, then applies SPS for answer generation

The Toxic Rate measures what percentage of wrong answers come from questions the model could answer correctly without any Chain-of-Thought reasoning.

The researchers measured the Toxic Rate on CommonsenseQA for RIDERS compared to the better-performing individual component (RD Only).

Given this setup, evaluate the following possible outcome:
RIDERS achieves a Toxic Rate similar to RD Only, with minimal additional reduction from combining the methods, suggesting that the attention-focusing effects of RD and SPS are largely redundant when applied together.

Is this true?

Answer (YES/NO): NO